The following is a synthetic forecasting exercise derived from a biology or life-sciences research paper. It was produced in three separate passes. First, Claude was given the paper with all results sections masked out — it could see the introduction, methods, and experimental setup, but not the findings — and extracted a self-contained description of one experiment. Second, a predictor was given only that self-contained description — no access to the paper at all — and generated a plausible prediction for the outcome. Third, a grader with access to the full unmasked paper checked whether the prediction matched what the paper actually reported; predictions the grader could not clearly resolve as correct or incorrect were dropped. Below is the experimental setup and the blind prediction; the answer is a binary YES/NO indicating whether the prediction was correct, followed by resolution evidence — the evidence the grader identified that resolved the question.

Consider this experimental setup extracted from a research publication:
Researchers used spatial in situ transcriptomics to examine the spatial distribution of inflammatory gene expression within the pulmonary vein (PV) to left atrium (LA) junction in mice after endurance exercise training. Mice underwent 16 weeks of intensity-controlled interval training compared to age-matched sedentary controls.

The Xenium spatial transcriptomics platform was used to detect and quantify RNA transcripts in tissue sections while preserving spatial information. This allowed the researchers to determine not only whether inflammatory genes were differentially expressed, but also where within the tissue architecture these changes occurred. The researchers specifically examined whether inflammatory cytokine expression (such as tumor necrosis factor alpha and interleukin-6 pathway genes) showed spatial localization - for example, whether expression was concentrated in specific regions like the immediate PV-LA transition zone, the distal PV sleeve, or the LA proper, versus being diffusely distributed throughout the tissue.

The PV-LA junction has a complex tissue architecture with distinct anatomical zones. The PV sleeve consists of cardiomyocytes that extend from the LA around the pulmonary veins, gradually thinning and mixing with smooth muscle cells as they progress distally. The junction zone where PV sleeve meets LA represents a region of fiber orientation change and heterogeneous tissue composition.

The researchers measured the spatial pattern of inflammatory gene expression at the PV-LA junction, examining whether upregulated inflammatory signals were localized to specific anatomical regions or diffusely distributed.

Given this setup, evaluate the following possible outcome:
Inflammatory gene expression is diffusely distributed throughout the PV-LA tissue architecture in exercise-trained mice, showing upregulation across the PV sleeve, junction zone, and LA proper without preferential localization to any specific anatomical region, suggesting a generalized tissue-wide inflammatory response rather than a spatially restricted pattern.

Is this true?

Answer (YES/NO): NO